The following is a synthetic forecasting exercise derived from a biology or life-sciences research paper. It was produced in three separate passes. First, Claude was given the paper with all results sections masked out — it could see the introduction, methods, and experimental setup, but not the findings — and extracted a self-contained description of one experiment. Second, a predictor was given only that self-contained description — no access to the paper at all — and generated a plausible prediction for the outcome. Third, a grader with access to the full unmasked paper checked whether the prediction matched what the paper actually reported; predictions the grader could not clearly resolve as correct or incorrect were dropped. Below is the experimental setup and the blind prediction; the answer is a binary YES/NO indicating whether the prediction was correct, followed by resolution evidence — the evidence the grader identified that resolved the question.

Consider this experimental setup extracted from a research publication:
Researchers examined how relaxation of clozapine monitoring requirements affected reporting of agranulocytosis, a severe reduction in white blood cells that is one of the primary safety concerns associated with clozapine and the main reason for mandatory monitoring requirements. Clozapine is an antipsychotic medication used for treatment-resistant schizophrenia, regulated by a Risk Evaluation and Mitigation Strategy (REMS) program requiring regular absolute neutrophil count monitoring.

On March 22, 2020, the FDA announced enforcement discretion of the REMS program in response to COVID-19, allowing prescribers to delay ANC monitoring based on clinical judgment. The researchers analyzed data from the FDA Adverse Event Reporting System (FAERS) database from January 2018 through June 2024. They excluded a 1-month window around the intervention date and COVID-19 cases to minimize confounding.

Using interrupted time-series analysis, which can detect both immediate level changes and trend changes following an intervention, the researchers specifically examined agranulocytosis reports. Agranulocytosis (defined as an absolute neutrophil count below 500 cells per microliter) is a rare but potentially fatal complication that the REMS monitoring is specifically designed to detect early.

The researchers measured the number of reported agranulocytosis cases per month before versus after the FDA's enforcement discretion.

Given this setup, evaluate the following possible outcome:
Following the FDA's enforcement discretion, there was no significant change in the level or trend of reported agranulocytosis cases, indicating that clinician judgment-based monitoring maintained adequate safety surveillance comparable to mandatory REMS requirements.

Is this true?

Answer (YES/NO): YES